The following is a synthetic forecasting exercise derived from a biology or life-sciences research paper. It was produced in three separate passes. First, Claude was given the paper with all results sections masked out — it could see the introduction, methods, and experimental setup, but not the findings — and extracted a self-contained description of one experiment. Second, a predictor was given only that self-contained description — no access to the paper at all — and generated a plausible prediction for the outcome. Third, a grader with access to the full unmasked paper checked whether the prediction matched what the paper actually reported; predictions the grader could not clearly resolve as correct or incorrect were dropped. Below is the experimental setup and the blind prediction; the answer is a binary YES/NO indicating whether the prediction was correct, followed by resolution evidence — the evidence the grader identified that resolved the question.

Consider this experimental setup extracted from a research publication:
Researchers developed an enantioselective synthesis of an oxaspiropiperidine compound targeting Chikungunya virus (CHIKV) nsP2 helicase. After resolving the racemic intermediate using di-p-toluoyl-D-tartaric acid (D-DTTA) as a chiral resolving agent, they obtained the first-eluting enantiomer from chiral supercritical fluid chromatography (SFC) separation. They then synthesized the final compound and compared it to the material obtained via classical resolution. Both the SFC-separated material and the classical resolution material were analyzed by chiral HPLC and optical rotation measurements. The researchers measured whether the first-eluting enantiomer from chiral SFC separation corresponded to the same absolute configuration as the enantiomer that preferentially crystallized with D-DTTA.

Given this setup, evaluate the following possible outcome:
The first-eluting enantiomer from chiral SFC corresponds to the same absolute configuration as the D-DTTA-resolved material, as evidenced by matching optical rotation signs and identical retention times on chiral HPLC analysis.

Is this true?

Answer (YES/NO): YES